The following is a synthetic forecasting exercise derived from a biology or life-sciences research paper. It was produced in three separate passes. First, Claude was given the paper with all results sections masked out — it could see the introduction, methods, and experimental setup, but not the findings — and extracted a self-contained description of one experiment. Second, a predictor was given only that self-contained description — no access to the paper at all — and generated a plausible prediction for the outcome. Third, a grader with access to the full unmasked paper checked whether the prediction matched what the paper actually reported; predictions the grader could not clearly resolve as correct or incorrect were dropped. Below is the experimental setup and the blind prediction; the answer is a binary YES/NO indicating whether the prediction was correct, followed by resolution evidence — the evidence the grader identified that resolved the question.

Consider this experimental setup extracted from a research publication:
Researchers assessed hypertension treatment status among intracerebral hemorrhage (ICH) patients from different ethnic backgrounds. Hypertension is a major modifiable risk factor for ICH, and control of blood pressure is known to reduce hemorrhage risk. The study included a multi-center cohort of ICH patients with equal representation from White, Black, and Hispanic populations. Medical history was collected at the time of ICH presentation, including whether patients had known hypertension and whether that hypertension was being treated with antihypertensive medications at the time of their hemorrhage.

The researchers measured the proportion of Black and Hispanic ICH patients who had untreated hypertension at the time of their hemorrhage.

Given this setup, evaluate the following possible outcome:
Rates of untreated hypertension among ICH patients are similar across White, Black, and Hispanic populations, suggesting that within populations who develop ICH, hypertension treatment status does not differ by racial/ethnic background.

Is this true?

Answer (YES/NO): NO